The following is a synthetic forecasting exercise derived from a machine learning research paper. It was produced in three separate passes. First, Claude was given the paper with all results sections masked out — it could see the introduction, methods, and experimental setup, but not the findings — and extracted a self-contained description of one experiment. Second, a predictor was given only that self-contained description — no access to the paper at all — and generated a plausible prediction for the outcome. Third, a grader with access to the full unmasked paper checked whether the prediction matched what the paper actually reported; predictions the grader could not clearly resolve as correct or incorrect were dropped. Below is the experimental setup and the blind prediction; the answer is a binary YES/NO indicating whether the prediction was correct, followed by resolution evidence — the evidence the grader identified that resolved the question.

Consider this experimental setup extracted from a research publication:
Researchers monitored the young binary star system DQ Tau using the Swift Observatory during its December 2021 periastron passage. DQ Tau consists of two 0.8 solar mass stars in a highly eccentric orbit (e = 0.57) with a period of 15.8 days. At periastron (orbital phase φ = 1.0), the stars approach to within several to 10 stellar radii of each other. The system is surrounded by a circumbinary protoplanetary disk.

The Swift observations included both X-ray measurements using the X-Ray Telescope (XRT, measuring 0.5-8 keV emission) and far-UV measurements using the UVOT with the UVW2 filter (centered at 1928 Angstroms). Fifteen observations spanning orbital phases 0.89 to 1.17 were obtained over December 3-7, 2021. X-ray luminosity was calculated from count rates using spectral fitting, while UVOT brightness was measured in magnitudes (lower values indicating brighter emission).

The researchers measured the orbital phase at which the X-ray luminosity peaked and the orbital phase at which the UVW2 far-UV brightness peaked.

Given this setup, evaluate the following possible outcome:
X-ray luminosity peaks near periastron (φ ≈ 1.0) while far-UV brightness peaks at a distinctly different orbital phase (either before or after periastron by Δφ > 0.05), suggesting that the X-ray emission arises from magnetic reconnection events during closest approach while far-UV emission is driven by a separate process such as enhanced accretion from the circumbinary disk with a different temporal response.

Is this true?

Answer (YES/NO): NO